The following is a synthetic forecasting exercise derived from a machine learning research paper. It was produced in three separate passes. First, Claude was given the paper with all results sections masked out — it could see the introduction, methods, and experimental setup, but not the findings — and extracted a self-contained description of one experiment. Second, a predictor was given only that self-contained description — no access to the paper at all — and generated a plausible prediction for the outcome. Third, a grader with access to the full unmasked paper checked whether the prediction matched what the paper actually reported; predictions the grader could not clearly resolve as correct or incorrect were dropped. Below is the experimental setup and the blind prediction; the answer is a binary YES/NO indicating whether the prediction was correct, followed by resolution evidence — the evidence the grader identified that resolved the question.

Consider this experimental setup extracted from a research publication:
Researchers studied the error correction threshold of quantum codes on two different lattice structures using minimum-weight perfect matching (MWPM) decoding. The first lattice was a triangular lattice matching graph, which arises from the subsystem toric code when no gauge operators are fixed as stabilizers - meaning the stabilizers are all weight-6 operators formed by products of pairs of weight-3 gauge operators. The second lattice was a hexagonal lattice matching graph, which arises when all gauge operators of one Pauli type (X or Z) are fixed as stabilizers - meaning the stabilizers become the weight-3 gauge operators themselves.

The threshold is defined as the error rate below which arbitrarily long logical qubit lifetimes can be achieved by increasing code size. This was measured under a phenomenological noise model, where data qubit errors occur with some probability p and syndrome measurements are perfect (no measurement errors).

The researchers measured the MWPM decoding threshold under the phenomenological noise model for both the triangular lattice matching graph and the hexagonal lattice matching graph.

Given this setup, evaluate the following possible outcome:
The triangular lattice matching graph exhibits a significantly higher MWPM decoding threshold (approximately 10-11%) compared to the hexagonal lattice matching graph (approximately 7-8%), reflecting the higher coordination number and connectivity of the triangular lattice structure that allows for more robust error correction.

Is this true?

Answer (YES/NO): NO